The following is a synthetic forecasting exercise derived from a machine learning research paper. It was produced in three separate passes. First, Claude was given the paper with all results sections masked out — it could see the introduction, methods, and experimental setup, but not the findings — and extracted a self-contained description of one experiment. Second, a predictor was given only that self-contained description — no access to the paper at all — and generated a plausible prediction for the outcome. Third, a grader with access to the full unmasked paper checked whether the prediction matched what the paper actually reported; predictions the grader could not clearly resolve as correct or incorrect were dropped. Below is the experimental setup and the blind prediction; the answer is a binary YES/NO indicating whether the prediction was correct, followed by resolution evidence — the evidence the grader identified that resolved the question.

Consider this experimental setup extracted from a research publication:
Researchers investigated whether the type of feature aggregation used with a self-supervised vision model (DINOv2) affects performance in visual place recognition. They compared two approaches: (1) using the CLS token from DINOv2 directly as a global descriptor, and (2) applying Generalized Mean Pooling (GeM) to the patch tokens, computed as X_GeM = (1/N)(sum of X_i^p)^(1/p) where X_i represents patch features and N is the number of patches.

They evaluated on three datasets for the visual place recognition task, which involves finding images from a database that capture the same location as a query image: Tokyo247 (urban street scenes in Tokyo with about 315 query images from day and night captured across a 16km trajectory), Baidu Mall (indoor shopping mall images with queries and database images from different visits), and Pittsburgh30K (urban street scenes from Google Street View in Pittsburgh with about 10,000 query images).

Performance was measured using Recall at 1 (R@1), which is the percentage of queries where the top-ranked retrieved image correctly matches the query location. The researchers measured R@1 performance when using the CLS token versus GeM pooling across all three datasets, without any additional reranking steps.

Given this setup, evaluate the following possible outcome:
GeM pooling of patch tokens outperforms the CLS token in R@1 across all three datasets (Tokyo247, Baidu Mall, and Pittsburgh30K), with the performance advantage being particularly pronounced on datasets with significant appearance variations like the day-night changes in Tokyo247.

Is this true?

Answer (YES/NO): YES